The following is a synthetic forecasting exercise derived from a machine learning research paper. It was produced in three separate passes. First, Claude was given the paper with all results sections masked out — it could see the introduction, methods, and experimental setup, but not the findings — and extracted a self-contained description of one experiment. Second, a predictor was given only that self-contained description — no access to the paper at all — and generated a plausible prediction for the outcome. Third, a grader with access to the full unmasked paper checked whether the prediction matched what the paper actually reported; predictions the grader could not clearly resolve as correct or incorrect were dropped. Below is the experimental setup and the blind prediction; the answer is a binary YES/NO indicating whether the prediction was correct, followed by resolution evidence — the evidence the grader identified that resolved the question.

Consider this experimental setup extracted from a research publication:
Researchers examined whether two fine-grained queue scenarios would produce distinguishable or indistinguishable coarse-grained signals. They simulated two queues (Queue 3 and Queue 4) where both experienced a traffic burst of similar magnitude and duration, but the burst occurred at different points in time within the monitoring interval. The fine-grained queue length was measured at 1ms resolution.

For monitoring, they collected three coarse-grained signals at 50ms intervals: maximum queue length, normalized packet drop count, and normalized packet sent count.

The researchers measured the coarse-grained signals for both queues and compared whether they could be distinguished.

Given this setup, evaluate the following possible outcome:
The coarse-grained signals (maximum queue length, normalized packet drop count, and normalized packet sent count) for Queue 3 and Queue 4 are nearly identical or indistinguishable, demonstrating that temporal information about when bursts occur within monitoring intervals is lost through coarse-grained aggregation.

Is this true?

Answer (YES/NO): YES